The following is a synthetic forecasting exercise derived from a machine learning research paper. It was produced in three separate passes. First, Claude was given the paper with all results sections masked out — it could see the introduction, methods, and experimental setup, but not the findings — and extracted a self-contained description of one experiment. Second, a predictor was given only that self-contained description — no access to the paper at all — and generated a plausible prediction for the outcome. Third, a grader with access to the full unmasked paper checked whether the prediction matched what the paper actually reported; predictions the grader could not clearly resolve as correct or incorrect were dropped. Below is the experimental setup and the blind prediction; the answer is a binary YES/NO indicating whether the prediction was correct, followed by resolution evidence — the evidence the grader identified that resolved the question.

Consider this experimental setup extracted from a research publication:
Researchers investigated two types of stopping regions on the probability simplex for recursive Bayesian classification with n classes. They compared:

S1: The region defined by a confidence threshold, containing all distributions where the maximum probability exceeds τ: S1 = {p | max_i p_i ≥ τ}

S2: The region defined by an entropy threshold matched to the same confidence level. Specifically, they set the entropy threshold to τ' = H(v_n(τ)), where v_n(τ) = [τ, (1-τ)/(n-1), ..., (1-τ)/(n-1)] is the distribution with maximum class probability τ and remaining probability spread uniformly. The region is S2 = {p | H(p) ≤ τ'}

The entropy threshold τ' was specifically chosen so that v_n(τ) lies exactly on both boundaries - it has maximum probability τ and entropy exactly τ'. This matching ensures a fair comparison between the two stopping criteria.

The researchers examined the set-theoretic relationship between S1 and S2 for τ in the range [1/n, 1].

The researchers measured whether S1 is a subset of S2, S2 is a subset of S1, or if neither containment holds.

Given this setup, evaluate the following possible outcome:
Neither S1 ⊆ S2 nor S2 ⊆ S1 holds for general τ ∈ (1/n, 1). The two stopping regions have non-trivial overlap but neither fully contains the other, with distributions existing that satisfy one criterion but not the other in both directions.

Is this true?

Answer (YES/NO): NO